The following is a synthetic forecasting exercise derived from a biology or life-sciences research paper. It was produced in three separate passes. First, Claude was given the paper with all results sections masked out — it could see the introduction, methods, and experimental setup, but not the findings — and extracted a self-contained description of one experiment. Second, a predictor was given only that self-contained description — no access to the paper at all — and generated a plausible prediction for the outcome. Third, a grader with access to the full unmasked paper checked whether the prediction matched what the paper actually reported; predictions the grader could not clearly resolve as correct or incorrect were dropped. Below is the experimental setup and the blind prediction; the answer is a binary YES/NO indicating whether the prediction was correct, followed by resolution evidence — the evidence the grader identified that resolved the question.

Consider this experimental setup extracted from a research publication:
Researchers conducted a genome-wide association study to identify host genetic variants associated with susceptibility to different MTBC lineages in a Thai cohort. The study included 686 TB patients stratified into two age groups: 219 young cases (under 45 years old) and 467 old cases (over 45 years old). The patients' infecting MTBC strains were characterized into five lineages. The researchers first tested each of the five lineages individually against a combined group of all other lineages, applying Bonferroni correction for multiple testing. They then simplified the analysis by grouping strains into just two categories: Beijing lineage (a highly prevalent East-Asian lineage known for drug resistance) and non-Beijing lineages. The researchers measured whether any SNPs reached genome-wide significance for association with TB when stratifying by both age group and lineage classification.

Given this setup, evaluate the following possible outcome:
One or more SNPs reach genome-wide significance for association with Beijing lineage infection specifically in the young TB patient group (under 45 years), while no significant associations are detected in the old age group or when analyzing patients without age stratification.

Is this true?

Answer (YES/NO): NO